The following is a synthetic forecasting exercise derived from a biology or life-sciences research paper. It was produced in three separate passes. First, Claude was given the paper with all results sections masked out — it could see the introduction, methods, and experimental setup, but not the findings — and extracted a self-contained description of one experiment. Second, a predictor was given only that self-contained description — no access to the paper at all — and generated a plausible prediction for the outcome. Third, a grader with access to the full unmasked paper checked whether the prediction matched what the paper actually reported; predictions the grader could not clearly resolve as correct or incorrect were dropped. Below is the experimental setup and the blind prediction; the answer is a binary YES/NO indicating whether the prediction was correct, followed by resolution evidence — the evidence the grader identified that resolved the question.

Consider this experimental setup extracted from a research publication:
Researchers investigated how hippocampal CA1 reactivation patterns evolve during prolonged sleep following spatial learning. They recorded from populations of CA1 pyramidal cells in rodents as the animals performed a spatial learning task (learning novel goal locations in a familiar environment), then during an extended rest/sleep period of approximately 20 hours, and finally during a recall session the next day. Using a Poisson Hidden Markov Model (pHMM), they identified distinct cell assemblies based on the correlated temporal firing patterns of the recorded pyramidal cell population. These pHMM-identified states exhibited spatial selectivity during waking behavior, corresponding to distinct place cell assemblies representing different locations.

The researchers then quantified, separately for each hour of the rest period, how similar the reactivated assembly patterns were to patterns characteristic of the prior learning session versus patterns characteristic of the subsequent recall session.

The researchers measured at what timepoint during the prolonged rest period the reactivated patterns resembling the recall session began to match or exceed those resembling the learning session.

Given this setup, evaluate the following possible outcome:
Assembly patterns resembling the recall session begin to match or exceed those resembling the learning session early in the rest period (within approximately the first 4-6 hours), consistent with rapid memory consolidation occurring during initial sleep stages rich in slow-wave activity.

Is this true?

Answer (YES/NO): NO